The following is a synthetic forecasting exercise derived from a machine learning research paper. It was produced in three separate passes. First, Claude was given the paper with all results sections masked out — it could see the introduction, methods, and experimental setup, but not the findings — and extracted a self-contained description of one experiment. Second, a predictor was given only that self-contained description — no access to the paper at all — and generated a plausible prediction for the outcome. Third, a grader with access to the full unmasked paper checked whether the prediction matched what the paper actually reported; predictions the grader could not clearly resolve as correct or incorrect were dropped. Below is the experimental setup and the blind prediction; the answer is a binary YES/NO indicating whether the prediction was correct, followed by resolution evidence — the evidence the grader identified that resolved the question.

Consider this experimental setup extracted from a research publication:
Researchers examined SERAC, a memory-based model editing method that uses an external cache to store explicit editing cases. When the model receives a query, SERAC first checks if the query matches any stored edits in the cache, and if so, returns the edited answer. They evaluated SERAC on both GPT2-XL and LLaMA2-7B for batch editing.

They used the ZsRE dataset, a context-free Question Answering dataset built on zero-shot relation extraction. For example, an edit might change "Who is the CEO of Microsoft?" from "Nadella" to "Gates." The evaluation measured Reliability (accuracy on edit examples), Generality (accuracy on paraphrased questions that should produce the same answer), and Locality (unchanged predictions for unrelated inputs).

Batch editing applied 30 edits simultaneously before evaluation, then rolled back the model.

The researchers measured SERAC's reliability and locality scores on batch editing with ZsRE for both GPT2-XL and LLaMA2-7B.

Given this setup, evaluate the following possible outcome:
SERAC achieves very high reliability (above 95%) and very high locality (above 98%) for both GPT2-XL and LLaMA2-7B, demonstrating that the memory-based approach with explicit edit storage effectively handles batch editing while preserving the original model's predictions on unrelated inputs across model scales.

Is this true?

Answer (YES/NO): NO